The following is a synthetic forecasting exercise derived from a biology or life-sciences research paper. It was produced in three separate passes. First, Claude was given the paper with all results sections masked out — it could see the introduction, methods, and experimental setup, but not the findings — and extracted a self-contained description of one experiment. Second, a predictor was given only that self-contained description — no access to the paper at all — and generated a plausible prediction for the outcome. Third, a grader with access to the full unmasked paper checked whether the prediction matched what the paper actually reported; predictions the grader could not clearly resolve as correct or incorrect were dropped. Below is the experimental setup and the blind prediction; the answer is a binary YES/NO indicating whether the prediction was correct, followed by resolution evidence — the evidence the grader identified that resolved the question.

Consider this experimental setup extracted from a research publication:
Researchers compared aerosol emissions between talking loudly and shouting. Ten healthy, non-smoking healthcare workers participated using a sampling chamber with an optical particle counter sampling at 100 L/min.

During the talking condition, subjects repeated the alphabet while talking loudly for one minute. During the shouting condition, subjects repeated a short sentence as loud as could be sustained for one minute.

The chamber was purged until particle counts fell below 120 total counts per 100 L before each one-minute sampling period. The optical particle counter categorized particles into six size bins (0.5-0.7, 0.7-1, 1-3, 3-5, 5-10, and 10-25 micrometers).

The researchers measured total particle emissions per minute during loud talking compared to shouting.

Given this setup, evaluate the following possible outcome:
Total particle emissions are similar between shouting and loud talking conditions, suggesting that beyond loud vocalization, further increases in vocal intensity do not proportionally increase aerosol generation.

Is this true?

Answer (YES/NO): NO